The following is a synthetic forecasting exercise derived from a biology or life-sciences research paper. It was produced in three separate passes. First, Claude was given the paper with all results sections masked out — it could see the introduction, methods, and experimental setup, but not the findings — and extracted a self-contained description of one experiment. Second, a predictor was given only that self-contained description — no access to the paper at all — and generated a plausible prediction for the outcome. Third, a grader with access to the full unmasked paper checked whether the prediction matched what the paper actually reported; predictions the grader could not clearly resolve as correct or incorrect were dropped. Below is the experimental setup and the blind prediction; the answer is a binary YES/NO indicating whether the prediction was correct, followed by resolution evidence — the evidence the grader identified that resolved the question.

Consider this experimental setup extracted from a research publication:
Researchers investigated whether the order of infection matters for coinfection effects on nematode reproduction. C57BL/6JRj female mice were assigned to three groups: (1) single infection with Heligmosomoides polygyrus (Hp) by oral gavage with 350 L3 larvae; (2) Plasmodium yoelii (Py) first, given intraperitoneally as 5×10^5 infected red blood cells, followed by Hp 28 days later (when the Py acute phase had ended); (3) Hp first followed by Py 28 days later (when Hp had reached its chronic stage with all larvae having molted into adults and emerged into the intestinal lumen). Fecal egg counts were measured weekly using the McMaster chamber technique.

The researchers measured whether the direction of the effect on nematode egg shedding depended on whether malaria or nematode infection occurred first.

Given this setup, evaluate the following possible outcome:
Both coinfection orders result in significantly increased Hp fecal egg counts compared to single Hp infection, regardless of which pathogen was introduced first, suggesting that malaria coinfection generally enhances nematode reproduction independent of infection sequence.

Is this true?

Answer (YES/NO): YES